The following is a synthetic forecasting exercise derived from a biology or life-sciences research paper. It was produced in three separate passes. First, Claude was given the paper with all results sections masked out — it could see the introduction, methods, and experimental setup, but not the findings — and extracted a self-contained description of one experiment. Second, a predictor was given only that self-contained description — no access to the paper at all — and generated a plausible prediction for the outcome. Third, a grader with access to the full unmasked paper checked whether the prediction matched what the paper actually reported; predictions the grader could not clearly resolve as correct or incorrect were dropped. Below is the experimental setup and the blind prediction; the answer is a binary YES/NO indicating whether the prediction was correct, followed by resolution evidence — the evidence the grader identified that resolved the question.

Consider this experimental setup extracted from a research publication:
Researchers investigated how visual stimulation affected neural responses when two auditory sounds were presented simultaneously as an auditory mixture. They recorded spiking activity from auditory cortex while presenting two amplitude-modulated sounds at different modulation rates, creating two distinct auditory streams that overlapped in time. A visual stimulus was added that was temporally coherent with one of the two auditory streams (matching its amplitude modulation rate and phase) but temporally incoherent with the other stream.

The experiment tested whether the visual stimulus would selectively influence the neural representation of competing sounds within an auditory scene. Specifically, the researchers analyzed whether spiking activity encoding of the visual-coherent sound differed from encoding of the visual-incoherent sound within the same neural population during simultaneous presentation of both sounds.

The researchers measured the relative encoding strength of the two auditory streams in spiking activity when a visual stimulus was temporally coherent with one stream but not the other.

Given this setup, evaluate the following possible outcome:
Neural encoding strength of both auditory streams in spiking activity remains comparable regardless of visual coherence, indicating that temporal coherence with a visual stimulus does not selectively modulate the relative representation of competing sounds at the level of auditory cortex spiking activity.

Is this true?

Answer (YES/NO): NO